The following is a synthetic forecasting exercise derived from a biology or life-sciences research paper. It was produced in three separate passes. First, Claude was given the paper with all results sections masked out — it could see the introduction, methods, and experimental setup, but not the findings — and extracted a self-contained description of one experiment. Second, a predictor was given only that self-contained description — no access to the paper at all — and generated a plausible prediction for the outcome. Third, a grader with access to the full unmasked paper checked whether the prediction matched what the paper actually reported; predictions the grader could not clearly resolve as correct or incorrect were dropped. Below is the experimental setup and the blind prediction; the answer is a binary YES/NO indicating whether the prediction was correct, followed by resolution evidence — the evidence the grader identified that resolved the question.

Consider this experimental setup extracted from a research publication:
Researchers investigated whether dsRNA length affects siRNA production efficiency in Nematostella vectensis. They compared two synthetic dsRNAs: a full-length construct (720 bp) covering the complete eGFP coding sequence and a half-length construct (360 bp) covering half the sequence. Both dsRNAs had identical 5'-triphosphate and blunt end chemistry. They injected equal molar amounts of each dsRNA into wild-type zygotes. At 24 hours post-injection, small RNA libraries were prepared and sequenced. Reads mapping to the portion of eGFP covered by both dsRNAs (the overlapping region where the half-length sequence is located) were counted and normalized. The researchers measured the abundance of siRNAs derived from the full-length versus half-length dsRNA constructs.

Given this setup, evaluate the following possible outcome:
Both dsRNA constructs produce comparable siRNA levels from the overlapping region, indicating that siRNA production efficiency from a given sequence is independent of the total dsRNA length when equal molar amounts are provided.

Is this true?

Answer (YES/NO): YES